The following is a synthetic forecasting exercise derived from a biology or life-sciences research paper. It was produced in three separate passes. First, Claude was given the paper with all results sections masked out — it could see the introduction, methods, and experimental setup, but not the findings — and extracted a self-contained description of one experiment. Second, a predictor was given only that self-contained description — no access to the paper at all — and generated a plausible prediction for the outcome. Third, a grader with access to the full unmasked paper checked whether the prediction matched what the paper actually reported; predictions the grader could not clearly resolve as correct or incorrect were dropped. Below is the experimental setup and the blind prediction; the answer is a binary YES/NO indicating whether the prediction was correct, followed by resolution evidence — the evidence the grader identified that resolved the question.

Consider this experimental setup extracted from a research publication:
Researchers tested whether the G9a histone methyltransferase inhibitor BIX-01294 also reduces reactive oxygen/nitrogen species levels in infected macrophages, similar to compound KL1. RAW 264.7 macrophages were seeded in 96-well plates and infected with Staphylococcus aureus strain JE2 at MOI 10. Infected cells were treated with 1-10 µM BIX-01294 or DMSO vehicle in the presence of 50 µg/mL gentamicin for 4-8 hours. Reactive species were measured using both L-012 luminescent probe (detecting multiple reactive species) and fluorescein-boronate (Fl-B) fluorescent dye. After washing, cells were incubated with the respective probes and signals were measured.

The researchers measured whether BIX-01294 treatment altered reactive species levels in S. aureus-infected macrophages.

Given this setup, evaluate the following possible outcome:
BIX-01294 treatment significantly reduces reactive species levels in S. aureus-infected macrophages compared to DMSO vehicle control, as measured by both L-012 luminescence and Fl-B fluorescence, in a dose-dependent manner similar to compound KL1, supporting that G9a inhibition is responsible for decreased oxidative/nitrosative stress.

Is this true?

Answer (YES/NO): YES